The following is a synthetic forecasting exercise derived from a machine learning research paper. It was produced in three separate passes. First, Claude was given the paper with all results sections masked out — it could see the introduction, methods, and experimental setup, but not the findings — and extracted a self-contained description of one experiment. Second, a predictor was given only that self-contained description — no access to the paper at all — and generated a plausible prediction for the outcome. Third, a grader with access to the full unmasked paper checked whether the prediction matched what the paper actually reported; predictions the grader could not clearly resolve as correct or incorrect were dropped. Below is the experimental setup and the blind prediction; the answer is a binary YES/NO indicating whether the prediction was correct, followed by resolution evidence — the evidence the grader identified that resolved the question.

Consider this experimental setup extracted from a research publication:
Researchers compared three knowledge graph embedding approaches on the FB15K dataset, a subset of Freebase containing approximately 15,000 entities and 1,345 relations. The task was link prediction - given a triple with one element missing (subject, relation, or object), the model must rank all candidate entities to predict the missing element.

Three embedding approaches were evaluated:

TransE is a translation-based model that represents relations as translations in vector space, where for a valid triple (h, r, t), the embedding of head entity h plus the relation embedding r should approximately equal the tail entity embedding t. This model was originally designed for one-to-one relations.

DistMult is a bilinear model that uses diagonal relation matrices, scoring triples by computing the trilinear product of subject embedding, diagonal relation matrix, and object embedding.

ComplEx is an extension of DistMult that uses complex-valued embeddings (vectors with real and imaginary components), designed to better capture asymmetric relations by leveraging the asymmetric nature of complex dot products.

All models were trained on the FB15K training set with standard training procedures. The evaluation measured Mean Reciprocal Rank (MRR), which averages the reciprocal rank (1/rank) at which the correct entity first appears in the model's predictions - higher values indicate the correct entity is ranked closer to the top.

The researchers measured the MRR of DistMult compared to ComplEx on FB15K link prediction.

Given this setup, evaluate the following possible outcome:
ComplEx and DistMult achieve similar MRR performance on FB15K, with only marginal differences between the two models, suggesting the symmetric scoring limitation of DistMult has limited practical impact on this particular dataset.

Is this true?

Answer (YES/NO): YES